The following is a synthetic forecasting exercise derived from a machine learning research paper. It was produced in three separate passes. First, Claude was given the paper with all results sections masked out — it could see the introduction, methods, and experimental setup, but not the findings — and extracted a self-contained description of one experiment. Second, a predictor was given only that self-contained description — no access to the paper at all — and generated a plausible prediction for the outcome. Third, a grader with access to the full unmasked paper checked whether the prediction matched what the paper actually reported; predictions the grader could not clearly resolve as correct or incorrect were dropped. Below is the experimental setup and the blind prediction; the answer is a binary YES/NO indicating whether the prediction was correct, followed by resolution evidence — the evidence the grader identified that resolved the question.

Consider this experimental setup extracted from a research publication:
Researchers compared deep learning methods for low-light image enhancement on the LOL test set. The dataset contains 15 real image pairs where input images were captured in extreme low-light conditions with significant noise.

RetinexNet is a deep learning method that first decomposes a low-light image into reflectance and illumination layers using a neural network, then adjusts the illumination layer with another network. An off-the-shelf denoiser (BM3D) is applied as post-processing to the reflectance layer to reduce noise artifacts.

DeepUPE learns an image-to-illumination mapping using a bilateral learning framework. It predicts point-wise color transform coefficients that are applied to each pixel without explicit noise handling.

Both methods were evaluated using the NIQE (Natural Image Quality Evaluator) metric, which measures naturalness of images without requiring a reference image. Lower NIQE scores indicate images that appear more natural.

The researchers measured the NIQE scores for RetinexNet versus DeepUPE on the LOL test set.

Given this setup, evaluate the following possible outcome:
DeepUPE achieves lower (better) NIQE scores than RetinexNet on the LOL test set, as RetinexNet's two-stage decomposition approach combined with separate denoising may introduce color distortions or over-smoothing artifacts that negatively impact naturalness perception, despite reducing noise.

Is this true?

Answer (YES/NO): YES